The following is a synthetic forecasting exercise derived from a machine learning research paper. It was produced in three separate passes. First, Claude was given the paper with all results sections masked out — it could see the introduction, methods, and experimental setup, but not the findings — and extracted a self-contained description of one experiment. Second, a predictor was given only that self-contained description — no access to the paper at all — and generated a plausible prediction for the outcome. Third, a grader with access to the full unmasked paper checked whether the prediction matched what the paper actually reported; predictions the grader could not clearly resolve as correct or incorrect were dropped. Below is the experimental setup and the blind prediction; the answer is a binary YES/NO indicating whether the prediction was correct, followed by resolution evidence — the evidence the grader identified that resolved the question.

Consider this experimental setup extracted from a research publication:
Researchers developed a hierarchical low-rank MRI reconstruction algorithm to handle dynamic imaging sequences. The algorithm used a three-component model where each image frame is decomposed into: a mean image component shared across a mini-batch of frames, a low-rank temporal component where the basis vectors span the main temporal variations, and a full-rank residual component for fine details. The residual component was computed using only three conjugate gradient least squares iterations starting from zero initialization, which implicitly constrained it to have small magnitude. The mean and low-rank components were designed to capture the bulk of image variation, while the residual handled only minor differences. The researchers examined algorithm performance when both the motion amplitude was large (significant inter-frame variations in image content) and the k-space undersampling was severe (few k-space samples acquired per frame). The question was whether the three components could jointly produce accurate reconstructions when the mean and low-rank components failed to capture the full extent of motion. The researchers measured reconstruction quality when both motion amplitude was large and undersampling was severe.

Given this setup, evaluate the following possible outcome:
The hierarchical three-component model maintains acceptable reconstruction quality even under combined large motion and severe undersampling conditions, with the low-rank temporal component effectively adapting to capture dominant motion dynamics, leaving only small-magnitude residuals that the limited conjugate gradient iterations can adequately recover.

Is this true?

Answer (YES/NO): NO